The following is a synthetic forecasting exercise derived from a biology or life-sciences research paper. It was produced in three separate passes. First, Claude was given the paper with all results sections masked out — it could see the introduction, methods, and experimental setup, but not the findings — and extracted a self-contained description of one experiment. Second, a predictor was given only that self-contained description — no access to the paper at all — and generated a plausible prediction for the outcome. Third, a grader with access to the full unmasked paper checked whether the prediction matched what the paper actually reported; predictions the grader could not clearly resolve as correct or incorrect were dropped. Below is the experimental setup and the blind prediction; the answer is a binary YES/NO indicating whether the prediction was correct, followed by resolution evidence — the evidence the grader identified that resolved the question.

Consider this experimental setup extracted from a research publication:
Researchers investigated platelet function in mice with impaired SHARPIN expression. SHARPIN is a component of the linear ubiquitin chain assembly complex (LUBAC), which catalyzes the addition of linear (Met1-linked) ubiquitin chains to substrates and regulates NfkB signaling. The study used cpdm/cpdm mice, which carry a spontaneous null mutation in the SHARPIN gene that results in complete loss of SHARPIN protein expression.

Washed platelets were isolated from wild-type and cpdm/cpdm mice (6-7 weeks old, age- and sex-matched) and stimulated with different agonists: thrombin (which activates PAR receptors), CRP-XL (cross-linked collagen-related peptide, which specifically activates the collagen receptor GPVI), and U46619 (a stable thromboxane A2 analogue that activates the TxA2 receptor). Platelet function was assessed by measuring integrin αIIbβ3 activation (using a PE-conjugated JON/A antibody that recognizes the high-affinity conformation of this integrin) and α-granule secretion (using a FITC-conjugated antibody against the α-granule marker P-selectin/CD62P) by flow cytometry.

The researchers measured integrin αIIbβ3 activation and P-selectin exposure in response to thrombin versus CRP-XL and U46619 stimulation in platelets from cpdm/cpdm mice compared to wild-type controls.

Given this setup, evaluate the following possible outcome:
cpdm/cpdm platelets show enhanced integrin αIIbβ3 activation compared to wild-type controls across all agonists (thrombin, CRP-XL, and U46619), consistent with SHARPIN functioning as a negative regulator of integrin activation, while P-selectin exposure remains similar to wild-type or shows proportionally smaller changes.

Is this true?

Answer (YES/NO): NO